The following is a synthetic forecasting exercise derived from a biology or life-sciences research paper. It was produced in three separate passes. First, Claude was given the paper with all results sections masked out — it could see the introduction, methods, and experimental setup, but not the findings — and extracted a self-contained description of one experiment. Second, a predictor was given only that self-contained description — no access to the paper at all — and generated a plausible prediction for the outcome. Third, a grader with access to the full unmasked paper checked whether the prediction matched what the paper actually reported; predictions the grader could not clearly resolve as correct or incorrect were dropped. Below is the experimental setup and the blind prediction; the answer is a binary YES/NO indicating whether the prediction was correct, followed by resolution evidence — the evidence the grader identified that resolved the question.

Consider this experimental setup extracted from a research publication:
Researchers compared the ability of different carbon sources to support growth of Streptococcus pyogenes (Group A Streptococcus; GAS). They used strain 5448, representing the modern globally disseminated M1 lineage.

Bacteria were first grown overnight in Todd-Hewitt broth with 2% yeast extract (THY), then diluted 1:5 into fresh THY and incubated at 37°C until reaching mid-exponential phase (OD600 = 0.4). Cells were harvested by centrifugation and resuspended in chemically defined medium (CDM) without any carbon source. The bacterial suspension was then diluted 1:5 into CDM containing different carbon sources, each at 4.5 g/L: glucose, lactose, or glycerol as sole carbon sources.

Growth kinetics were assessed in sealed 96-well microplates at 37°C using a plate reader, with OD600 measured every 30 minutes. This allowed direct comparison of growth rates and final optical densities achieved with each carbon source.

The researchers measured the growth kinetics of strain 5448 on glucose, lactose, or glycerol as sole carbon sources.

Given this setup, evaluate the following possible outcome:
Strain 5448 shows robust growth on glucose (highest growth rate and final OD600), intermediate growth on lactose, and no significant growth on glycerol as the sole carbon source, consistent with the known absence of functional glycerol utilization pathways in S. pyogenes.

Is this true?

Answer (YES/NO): NO